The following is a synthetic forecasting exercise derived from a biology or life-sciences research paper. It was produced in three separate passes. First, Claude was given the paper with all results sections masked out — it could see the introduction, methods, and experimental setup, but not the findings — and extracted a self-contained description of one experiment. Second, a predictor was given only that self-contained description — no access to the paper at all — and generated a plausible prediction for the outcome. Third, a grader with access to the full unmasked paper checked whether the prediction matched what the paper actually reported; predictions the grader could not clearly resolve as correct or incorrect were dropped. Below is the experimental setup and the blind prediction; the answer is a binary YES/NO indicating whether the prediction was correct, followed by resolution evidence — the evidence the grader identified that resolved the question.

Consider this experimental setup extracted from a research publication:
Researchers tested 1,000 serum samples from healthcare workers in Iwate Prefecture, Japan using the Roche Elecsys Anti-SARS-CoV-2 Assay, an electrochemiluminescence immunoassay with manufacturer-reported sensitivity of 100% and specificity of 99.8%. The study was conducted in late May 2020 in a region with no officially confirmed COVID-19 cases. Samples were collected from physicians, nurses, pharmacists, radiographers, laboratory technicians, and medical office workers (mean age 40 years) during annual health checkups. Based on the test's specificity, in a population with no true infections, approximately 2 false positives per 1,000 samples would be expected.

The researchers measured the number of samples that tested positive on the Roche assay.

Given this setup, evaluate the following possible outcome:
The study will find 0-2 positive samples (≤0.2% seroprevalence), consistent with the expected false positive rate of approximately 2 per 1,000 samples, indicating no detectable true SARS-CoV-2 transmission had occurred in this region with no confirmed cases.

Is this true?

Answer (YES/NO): YES